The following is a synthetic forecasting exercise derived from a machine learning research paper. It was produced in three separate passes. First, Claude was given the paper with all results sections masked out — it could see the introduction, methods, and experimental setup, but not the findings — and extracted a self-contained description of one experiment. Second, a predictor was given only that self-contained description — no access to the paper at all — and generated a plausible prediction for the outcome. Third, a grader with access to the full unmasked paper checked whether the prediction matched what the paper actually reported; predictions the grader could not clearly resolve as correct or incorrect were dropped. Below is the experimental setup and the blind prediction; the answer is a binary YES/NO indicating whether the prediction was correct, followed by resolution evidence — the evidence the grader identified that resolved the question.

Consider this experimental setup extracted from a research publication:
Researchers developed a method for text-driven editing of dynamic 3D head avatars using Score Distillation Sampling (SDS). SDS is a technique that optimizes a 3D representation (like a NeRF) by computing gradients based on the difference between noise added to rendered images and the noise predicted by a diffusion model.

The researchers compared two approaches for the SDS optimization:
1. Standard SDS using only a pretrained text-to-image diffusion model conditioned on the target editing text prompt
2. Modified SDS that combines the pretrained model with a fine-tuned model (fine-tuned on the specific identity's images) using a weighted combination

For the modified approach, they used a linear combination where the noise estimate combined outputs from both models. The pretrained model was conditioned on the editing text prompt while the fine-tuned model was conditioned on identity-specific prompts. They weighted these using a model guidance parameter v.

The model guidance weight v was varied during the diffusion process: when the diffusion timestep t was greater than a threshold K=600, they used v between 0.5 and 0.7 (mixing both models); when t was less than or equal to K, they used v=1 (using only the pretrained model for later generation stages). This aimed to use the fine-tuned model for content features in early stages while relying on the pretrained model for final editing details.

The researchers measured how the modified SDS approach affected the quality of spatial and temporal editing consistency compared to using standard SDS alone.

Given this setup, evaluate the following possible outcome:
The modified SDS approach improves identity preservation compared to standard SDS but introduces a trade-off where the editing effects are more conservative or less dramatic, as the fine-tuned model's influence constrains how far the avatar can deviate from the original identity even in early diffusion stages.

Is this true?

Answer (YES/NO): NO